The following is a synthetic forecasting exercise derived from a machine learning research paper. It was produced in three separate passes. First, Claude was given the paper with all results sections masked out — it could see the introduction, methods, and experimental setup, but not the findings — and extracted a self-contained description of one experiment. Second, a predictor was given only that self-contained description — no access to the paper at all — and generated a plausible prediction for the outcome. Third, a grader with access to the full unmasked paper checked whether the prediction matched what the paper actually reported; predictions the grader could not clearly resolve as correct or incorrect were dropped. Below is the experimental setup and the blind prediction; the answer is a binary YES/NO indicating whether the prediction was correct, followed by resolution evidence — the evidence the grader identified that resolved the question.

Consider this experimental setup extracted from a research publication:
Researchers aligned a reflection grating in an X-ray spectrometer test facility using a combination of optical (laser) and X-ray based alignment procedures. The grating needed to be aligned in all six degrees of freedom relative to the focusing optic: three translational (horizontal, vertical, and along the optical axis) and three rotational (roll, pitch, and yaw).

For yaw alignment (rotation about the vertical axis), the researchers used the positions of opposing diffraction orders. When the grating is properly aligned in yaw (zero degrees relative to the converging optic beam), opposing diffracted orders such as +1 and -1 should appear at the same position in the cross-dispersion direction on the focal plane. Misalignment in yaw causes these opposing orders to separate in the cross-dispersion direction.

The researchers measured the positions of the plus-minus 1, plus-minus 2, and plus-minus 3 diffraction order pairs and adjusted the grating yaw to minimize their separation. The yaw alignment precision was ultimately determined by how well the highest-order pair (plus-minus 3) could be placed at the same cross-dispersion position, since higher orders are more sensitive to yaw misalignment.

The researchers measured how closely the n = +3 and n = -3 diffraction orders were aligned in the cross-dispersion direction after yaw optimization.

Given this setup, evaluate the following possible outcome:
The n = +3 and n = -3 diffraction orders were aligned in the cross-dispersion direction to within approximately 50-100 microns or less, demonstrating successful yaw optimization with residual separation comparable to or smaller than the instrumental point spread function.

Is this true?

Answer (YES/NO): NO